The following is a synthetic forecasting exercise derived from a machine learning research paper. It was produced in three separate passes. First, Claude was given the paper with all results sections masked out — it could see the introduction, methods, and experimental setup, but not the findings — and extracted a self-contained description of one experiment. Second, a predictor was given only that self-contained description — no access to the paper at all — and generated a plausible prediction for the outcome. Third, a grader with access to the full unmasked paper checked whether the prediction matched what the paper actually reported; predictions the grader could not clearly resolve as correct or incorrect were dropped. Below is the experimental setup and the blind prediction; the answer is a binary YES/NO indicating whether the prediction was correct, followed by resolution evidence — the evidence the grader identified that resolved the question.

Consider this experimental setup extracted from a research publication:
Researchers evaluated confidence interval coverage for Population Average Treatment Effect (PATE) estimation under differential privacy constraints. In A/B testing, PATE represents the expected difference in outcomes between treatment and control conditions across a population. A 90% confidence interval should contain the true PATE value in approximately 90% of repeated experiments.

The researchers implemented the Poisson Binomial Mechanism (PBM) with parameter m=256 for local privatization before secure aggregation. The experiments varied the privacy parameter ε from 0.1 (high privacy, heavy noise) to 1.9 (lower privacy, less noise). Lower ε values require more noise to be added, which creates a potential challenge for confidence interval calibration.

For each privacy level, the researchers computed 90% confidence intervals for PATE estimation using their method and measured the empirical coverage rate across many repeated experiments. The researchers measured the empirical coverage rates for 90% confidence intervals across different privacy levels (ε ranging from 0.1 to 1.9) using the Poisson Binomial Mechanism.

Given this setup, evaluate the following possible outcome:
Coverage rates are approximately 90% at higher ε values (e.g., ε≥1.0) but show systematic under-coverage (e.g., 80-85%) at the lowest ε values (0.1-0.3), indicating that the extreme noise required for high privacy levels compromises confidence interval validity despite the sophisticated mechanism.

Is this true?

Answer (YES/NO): NO